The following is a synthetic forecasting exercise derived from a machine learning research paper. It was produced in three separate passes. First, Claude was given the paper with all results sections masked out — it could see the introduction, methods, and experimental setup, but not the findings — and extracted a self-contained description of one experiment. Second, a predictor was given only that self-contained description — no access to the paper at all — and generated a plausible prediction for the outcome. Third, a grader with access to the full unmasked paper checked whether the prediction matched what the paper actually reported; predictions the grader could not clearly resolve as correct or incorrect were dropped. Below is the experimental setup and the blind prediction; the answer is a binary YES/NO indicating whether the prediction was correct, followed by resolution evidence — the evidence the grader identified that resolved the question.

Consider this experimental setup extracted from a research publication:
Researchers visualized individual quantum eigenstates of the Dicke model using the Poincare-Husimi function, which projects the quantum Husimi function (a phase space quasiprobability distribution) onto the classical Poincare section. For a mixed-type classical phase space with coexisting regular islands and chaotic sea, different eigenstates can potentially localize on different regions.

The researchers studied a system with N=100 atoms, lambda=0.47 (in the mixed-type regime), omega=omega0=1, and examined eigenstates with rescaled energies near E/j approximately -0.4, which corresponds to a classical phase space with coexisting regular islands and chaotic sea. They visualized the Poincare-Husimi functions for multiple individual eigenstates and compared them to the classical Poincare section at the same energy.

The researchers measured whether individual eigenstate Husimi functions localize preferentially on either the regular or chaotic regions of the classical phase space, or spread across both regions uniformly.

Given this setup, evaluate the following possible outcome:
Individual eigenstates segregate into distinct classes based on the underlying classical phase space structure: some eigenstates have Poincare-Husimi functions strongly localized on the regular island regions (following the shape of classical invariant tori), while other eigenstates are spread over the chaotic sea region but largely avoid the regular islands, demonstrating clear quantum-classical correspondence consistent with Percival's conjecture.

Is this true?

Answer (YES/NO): YES